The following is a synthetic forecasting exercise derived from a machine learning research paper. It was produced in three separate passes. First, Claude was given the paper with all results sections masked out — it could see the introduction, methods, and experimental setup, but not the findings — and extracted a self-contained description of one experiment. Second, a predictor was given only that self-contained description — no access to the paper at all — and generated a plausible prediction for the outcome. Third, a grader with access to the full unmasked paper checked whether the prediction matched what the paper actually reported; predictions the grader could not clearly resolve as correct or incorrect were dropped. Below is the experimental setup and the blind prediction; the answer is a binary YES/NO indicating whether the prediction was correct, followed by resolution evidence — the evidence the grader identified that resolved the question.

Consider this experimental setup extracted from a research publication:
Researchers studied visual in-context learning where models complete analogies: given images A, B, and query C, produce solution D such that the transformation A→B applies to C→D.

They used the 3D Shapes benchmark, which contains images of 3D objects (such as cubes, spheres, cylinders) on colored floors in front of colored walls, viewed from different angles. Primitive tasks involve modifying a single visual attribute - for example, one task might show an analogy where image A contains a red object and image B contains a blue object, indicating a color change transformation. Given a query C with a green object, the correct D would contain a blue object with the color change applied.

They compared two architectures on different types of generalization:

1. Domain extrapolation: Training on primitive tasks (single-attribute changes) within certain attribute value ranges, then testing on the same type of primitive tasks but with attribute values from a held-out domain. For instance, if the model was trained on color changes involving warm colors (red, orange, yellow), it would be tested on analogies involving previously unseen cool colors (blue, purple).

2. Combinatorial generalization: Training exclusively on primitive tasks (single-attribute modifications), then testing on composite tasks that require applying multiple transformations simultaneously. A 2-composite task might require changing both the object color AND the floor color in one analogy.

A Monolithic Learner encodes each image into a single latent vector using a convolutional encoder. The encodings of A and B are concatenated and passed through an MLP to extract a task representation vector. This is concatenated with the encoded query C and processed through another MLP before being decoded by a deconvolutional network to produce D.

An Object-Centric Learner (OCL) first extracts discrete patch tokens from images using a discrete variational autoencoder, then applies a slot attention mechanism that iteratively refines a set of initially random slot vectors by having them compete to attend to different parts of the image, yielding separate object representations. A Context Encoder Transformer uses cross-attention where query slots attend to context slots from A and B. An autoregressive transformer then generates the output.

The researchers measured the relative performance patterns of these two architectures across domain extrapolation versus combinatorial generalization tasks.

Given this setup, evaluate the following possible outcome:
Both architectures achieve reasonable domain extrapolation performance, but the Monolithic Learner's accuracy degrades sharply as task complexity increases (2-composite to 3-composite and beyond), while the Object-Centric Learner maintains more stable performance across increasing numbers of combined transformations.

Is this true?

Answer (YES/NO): YES